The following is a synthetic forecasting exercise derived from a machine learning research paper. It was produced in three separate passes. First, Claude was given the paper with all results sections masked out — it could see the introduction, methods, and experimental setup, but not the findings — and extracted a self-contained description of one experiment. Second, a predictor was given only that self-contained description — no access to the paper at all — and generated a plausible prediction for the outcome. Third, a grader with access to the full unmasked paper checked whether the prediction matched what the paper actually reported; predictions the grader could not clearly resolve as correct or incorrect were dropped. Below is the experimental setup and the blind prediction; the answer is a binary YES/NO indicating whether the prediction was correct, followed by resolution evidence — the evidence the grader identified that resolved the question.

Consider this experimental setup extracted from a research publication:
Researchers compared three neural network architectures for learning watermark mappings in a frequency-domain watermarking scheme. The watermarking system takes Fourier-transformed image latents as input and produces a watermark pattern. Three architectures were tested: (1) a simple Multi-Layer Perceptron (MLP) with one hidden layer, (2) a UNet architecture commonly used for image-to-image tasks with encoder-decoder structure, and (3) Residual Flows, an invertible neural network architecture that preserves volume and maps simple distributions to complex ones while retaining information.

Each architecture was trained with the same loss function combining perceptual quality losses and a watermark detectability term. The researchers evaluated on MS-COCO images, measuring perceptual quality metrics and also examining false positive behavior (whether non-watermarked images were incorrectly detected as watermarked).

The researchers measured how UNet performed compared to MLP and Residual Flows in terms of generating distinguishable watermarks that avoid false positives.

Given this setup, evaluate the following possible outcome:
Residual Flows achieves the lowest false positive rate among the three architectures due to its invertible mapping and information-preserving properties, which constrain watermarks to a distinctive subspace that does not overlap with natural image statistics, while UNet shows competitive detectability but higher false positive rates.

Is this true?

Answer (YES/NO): NO